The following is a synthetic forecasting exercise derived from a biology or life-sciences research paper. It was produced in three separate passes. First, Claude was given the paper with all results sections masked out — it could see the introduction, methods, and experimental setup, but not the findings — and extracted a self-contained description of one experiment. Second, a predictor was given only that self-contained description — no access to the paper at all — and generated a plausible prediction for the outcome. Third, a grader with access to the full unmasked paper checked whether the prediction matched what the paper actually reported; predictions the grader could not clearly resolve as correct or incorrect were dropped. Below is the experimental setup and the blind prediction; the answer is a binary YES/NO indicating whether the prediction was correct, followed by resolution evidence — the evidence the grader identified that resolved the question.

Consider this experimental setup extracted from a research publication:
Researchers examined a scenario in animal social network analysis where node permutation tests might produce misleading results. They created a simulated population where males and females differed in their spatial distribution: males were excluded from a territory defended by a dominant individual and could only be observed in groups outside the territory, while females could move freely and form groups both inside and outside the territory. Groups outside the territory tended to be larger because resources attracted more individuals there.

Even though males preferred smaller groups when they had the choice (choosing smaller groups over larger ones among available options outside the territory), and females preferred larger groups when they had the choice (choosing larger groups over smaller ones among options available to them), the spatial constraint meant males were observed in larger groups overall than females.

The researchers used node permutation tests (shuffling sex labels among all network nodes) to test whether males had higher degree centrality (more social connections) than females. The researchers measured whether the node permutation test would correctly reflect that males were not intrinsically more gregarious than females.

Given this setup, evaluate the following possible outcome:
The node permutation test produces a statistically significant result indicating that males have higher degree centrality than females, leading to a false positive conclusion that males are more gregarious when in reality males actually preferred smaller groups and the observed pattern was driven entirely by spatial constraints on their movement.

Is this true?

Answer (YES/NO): YES